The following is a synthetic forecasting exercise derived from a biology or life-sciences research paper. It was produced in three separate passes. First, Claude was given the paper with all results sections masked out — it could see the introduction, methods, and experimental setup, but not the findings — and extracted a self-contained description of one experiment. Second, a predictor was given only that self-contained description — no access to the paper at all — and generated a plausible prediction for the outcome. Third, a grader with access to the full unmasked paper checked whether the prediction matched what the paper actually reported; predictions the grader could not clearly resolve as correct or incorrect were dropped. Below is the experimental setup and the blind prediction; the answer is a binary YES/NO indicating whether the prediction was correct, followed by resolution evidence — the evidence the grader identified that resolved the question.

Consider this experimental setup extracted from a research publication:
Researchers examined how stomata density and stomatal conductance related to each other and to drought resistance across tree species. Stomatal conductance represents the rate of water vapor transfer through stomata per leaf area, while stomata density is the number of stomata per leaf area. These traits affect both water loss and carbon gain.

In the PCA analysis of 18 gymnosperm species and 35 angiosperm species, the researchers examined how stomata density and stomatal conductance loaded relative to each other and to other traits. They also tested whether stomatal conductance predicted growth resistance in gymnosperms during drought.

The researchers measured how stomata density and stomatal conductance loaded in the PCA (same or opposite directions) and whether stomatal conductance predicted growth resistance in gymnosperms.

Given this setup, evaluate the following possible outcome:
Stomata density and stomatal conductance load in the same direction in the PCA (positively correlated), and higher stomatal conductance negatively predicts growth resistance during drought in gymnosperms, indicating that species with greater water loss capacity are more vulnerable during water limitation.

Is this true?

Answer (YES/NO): NO